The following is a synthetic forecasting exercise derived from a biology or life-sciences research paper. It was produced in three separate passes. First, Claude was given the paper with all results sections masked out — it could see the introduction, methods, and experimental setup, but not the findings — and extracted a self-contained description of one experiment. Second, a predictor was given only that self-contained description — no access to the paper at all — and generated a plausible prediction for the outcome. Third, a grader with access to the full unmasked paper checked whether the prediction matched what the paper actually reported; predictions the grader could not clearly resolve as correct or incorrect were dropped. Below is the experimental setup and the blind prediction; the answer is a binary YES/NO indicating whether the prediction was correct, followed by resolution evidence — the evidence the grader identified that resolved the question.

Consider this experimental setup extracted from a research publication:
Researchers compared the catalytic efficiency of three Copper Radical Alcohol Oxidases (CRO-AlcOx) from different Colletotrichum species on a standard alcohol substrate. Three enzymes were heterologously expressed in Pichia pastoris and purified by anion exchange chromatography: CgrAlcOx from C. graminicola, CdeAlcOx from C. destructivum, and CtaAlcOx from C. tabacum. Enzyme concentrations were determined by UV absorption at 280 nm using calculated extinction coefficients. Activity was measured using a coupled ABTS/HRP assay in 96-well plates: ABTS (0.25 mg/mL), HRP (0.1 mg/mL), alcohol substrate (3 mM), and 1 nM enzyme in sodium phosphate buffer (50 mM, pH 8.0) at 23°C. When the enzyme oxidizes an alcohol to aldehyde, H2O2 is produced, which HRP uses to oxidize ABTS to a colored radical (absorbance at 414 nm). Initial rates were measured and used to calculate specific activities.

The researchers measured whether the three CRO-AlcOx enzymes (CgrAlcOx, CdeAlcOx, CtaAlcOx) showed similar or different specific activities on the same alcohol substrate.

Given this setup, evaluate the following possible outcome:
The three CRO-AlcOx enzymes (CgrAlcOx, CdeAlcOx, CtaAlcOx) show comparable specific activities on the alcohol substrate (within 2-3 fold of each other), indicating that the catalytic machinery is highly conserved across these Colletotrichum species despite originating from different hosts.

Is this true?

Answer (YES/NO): YES